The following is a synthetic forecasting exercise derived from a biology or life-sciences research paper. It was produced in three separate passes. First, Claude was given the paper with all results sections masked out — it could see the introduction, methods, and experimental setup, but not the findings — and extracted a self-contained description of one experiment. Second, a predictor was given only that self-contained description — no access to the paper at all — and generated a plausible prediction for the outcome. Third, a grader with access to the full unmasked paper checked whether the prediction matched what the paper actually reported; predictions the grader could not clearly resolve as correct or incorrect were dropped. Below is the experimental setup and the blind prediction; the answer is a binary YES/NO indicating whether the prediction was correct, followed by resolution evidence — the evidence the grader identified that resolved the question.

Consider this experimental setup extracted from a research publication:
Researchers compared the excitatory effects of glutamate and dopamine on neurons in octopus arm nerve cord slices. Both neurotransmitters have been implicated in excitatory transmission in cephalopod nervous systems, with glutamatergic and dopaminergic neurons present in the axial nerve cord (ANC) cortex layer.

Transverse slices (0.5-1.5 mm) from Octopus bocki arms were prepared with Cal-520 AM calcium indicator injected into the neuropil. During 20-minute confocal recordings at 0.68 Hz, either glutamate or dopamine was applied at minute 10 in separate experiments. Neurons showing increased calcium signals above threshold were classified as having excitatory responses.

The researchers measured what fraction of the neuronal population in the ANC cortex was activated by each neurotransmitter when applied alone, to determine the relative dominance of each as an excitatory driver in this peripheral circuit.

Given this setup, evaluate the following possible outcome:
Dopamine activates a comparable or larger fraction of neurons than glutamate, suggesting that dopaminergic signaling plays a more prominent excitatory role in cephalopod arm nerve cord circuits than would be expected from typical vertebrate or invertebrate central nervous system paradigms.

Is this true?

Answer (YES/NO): YES